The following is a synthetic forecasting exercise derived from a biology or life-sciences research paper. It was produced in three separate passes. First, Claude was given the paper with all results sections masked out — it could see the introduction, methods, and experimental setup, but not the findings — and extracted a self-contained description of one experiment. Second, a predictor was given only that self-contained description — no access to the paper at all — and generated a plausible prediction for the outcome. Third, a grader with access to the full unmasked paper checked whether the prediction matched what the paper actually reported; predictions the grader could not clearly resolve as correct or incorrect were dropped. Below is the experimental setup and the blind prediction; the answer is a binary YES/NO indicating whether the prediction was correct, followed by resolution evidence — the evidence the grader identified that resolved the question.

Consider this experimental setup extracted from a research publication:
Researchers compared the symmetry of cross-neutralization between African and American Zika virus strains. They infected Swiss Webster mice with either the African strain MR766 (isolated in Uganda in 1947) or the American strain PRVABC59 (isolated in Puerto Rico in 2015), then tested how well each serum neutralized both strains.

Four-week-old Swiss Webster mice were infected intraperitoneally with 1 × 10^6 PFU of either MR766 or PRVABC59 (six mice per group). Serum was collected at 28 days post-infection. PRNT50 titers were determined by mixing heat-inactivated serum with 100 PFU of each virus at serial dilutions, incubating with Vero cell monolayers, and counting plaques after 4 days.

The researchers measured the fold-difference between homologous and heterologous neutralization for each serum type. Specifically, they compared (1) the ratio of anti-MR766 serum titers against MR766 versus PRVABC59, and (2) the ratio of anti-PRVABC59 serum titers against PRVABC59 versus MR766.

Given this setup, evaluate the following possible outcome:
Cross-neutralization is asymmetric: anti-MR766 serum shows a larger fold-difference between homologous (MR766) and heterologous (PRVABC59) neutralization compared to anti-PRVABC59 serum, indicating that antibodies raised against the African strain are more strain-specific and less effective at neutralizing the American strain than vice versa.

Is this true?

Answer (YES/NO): NO